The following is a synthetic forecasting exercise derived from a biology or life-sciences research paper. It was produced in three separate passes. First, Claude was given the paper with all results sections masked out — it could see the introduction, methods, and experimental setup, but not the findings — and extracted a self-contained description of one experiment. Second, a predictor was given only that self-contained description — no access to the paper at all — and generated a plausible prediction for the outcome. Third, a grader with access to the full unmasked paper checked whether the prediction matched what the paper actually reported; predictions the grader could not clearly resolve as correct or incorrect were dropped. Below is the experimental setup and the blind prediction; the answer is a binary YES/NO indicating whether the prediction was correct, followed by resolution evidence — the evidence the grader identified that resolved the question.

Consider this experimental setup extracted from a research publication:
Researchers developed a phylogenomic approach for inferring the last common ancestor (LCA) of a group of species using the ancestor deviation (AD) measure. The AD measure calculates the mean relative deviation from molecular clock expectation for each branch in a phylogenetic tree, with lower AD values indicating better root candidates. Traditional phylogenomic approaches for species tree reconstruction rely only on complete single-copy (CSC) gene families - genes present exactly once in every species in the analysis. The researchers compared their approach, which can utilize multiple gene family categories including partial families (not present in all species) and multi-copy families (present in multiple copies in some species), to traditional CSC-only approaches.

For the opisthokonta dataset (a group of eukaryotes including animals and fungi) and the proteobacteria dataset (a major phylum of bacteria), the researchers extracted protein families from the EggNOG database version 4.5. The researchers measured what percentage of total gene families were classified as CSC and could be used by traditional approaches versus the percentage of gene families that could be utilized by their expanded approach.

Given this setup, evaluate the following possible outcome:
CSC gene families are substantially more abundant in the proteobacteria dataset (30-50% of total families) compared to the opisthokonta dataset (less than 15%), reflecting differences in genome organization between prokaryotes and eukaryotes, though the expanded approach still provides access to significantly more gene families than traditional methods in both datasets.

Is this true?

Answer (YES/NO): NO